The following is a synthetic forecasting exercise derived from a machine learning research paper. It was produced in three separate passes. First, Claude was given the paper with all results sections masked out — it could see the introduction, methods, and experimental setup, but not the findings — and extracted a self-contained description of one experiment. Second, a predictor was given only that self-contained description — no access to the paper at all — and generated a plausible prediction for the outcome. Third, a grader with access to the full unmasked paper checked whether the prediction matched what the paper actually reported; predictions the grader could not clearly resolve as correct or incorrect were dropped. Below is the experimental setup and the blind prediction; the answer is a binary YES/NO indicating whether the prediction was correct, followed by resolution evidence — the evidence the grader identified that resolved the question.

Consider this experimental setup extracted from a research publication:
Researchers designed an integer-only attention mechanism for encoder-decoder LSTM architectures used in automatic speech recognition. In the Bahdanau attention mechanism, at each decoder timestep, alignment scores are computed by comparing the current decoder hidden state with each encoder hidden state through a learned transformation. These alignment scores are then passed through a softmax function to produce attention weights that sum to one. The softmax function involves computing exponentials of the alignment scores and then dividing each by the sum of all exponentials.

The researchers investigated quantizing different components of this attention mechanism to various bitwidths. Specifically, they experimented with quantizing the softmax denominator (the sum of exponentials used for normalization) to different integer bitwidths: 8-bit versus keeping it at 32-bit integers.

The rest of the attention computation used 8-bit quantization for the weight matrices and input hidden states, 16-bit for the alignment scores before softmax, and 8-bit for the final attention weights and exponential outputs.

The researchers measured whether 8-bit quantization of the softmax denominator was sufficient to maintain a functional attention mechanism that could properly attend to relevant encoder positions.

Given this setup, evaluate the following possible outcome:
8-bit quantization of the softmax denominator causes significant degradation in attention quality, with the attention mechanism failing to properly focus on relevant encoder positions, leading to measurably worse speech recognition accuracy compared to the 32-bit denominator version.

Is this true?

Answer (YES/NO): YES